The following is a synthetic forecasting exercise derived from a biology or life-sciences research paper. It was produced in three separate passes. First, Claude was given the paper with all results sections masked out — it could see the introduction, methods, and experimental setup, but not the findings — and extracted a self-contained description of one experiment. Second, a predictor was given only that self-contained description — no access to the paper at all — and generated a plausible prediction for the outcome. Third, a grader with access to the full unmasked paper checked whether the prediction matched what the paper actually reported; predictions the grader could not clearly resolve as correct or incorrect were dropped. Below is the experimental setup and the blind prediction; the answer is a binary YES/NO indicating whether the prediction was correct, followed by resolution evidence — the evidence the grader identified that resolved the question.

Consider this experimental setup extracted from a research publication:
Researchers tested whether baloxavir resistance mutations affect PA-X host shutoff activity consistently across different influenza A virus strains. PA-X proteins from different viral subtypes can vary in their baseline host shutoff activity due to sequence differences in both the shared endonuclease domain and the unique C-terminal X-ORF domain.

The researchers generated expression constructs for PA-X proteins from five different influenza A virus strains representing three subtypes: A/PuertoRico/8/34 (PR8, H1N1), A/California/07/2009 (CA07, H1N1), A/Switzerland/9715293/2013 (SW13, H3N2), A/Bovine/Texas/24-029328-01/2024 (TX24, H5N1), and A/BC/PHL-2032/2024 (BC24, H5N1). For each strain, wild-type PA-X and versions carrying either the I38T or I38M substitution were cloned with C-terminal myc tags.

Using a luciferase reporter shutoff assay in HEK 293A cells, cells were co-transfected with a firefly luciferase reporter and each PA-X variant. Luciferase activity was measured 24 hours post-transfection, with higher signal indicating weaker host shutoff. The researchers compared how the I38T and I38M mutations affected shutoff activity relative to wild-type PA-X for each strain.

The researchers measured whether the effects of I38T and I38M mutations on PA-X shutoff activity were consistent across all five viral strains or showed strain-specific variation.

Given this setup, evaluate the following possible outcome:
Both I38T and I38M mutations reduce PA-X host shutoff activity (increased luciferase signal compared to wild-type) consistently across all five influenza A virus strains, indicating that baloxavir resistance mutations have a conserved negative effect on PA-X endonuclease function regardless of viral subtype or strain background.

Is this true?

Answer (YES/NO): YES